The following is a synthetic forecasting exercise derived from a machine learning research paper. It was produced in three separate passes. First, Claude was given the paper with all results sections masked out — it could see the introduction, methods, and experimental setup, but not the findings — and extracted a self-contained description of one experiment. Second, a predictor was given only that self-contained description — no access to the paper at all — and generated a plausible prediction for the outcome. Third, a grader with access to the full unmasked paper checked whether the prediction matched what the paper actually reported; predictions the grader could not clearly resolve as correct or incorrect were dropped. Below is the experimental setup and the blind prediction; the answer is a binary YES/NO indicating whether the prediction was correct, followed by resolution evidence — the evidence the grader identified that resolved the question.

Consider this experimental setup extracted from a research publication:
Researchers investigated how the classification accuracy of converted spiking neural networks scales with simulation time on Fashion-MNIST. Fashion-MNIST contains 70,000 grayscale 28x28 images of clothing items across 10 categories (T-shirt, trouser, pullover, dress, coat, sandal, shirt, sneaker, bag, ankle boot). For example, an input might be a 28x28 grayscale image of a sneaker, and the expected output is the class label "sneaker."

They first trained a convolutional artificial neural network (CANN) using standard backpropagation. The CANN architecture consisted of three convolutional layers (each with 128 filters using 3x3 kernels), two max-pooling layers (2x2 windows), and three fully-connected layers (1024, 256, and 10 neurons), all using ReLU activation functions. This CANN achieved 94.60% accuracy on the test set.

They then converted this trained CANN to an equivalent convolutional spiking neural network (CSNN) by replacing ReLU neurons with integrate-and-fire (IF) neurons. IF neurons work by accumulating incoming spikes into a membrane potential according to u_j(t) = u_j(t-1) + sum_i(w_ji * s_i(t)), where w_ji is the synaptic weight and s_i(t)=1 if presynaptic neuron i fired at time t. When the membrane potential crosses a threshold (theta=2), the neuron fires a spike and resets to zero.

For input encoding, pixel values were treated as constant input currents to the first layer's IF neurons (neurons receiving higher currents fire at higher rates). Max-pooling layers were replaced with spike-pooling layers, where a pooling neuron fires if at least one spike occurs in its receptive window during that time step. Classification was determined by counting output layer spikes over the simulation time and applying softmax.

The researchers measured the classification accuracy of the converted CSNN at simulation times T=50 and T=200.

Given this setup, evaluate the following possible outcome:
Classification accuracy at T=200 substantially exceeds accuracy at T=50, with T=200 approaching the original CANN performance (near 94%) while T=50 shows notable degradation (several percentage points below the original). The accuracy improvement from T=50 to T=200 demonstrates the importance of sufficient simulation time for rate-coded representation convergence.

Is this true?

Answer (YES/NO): YES